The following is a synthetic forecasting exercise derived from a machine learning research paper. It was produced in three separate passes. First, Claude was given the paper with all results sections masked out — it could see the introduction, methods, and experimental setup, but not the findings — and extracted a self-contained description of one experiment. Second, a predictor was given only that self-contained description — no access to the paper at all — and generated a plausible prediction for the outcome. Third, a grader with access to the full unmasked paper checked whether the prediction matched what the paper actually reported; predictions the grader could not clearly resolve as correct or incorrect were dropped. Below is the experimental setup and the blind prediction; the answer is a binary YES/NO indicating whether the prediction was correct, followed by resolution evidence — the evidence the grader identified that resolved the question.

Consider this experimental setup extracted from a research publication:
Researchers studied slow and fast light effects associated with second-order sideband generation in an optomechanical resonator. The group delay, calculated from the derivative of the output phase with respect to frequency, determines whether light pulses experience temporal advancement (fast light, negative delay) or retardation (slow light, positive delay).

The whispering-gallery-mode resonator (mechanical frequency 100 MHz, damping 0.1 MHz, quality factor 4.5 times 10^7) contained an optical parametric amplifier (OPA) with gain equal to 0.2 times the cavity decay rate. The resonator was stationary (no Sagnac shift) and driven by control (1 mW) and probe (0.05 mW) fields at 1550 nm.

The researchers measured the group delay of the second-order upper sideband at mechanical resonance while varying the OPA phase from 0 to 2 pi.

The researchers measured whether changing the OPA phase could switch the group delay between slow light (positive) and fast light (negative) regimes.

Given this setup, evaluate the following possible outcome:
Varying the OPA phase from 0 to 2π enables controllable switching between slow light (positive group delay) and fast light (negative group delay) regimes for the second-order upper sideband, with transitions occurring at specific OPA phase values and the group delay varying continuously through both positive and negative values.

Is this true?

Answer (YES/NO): YES